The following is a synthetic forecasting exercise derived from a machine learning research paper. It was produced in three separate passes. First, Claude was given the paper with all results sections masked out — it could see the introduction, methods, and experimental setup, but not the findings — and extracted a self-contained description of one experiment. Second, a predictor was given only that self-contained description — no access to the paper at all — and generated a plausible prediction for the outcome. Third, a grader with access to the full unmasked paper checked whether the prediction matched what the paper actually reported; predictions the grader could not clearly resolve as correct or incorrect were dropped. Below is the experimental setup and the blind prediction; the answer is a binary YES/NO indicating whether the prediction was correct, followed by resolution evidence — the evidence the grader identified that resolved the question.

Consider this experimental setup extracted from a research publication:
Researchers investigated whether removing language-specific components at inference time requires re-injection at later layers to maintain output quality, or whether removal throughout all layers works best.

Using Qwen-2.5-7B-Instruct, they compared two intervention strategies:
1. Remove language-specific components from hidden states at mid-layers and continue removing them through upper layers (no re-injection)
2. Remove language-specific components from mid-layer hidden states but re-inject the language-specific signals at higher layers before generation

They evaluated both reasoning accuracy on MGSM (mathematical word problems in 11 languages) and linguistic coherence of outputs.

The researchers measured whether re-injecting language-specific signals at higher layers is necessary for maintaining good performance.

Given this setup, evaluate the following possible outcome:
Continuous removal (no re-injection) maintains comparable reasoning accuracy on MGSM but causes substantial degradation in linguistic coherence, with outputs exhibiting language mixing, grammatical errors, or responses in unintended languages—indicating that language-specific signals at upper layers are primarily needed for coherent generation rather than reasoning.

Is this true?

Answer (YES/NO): NO